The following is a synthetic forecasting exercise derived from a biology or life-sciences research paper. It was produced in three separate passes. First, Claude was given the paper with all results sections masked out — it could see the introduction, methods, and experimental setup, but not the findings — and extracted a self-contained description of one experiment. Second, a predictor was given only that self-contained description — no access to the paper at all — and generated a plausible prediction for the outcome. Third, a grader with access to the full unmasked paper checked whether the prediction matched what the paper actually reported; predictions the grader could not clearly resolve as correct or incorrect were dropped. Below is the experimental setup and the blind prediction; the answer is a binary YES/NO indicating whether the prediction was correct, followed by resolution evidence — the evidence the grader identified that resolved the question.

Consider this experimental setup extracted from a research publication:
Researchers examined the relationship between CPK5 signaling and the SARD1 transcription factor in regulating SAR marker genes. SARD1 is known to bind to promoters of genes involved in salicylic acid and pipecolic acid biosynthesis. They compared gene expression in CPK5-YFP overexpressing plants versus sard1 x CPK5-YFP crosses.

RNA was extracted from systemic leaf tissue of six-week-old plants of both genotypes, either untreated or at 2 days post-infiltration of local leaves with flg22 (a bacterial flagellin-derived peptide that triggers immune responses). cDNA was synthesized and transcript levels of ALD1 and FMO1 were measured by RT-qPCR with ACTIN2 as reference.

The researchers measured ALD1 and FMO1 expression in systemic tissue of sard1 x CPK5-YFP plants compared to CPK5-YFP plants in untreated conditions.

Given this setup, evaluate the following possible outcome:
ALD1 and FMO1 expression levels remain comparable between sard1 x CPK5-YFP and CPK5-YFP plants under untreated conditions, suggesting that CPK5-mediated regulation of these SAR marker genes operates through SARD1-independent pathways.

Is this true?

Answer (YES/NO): NO